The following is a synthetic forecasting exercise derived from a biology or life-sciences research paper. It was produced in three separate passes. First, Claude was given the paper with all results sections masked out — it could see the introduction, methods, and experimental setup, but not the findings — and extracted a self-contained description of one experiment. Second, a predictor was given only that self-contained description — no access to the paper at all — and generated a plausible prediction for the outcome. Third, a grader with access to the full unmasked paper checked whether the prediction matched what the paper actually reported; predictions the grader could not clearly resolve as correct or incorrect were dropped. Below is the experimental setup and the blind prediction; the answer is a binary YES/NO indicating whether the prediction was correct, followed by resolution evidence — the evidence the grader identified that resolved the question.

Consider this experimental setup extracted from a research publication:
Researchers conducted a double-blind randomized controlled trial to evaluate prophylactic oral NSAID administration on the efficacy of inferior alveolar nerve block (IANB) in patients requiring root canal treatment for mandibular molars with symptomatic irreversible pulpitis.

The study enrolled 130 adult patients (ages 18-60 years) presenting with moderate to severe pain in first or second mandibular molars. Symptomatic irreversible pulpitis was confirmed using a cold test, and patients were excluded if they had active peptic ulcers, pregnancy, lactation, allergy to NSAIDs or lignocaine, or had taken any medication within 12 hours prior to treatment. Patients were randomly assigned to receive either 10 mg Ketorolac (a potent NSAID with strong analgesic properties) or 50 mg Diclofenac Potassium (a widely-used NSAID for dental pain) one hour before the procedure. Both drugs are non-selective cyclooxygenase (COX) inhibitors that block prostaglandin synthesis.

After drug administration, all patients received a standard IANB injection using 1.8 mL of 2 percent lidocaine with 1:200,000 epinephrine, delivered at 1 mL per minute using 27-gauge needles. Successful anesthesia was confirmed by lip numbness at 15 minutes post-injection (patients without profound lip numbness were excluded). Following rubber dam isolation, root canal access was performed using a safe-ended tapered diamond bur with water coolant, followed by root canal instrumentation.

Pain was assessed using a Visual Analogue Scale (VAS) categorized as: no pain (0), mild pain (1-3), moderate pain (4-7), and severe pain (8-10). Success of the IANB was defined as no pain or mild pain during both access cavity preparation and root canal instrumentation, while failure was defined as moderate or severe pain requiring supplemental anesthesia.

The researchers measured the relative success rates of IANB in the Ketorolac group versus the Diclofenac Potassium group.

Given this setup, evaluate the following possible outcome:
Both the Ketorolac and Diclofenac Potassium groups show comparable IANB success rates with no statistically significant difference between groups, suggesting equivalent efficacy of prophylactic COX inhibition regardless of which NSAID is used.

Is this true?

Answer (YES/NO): NO